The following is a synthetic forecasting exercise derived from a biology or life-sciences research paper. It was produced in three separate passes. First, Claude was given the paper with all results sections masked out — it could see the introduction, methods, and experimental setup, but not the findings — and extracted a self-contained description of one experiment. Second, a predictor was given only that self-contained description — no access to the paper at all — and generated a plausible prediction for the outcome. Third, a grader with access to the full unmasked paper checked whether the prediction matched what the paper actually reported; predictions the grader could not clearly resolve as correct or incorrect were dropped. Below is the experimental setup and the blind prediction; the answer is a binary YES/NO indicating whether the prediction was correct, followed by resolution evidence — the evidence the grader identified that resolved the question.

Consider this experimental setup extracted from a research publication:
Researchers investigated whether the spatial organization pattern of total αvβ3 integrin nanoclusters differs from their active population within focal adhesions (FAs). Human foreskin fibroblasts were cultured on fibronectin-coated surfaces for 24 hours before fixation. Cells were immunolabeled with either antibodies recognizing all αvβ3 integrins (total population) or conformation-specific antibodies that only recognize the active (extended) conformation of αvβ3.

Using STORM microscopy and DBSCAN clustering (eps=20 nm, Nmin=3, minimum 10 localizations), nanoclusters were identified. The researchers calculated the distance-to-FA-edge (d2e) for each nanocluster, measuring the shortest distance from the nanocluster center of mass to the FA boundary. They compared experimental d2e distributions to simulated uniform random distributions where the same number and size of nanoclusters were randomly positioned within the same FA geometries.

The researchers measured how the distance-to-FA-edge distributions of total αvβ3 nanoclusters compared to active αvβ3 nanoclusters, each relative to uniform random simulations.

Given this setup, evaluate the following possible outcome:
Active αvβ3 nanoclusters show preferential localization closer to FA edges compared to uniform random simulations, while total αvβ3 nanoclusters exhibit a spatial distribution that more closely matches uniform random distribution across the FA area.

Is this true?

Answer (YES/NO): NO